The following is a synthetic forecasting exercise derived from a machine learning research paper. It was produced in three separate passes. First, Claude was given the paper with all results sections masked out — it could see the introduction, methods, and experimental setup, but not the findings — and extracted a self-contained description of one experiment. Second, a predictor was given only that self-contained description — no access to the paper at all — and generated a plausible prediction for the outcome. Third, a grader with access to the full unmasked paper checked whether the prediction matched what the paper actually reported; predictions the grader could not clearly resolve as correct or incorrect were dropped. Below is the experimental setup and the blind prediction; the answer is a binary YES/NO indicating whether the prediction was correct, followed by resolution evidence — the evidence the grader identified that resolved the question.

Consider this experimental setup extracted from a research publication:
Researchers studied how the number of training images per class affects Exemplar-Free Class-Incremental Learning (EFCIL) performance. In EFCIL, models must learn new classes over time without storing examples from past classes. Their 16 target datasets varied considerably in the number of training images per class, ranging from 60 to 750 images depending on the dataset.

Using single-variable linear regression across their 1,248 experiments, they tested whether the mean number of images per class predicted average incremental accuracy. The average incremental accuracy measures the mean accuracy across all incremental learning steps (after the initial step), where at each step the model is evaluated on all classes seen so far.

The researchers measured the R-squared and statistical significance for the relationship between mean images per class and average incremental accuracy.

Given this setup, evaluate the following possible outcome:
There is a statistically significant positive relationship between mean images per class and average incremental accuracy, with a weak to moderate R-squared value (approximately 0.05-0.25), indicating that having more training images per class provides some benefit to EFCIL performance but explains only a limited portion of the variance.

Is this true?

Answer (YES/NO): YES